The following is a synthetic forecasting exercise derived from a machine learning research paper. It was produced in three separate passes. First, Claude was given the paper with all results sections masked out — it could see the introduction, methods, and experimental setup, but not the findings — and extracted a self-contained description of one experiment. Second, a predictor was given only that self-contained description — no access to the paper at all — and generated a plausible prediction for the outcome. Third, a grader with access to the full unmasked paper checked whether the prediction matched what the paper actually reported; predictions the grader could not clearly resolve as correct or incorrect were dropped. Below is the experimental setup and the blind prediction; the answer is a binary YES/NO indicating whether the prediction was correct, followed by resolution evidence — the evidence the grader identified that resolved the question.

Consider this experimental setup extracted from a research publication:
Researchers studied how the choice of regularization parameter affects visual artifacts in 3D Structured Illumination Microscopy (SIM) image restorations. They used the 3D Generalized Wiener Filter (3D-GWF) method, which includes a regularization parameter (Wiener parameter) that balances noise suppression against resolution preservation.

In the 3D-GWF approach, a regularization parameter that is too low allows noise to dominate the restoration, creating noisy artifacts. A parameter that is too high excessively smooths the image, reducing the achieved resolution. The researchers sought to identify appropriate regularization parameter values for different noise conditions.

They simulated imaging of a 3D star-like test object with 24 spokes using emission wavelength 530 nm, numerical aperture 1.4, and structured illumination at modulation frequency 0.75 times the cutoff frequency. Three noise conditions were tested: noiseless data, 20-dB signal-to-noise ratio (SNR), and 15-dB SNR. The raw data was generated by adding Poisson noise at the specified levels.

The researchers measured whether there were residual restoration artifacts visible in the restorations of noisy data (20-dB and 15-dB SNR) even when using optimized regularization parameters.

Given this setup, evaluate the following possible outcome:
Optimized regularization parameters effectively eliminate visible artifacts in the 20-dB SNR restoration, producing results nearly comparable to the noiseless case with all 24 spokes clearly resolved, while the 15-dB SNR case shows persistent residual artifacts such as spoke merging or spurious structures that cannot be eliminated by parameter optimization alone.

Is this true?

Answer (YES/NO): NO